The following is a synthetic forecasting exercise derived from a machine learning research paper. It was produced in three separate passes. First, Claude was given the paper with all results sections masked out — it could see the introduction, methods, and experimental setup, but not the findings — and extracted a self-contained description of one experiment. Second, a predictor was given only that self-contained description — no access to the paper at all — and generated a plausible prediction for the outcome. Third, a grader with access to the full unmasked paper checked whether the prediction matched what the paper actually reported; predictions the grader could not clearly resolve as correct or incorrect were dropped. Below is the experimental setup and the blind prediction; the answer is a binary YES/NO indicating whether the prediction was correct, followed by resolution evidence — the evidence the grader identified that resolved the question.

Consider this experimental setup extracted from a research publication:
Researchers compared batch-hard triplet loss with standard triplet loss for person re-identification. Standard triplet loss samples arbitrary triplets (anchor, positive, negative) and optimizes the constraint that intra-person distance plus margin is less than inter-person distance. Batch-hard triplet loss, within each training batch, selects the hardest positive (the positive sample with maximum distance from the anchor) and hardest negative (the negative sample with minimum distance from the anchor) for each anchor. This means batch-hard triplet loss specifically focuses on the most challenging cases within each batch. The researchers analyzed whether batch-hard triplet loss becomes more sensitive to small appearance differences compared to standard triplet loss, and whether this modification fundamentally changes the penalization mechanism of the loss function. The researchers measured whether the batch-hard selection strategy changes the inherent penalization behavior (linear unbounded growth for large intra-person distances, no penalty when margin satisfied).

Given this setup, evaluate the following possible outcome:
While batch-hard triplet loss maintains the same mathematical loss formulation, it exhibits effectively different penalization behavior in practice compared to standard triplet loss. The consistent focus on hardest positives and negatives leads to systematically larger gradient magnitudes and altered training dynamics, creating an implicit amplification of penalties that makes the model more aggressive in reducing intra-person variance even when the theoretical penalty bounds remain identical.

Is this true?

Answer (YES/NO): NO